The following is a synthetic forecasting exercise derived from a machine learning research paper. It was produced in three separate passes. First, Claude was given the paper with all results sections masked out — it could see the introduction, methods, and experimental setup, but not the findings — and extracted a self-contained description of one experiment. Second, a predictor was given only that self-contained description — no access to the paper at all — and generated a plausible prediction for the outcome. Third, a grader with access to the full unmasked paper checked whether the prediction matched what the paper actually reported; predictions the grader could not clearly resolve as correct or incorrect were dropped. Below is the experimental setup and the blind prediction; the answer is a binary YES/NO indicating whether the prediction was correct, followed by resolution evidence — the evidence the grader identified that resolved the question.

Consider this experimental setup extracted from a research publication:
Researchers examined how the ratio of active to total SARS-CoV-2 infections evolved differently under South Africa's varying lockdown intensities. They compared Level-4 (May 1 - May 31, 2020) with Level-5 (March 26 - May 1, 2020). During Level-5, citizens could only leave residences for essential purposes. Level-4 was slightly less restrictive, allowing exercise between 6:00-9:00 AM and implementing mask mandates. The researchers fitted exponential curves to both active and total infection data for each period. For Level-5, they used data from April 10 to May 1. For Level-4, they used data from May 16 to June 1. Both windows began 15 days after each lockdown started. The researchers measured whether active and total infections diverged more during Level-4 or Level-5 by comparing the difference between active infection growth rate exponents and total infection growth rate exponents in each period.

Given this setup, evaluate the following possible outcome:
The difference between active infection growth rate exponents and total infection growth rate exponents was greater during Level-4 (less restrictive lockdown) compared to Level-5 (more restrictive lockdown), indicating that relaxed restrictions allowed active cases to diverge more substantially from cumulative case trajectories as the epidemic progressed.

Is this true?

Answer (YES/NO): YES